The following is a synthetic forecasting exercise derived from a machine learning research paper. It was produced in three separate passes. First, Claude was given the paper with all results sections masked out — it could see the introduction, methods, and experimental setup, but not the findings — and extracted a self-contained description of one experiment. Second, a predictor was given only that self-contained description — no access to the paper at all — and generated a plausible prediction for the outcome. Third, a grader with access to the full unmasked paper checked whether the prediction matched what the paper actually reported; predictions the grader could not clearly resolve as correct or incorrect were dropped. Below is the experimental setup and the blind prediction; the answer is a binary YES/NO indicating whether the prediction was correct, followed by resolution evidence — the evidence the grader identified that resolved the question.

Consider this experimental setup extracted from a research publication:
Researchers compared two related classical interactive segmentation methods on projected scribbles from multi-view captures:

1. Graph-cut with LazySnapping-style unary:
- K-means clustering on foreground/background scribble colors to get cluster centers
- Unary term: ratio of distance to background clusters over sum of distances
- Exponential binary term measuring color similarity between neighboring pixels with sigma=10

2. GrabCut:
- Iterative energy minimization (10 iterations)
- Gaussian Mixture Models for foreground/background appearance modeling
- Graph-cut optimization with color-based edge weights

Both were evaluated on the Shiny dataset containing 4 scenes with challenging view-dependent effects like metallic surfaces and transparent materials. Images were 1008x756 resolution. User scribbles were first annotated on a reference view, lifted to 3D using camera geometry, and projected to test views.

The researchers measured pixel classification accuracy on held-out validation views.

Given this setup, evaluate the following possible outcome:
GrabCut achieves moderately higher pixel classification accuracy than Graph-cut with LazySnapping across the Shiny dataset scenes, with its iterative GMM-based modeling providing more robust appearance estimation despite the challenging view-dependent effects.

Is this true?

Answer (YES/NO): NO